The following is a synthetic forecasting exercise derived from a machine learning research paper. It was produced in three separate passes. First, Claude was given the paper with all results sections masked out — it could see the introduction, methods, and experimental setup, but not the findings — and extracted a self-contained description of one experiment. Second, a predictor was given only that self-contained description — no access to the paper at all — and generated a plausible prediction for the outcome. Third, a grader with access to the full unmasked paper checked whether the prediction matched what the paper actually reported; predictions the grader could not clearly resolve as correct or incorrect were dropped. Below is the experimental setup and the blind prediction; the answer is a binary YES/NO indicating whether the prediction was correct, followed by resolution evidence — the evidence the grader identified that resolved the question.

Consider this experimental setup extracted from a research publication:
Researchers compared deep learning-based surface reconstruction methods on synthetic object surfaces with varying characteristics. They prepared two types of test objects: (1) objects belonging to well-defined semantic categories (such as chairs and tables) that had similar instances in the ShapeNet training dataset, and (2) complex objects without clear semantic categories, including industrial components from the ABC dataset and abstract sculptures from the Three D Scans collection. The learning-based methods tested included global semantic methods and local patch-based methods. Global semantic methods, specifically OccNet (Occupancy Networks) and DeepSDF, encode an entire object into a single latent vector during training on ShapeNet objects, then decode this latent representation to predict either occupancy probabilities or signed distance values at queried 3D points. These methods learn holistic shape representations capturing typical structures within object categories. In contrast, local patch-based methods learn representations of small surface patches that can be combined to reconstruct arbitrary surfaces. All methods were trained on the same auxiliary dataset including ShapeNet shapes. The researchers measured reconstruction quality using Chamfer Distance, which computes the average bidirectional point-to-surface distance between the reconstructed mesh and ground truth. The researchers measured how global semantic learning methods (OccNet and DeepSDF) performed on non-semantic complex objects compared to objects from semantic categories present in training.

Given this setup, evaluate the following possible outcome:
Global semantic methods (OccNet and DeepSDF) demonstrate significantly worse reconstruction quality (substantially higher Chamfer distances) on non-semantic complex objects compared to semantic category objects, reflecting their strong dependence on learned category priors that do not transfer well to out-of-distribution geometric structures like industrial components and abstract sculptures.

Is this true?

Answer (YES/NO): YES